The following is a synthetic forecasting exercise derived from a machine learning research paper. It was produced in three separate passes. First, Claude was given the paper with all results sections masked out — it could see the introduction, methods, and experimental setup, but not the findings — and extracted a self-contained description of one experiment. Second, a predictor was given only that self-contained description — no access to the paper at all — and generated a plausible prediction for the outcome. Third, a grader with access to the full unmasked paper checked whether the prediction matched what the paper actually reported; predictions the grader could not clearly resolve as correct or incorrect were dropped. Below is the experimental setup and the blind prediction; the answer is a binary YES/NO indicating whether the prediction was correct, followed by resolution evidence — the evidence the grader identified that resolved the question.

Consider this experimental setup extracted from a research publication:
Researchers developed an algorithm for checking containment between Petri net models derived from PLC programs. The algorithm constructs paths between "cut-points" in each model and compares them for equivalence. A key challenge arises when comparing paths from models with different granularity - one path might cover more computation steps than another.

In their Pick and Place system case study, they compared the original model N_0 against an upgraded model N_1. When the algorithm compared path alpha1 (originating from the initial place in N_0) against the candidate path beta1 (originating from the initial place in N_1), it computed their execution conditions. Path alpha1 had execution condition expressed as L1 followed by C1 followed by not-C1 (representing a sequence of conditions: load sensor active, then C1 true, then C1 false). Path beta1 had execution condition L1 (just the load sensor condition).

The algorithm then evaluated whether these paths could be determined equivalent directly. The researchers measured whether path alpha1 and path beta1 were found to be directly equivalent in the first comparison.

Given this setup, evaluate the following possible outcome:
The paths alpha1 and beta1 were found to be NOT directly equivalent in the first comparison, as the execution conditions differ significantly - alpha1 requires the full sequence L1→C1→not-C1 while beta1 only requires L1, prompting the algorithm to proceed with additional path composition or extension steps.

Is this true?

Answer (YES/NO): YES